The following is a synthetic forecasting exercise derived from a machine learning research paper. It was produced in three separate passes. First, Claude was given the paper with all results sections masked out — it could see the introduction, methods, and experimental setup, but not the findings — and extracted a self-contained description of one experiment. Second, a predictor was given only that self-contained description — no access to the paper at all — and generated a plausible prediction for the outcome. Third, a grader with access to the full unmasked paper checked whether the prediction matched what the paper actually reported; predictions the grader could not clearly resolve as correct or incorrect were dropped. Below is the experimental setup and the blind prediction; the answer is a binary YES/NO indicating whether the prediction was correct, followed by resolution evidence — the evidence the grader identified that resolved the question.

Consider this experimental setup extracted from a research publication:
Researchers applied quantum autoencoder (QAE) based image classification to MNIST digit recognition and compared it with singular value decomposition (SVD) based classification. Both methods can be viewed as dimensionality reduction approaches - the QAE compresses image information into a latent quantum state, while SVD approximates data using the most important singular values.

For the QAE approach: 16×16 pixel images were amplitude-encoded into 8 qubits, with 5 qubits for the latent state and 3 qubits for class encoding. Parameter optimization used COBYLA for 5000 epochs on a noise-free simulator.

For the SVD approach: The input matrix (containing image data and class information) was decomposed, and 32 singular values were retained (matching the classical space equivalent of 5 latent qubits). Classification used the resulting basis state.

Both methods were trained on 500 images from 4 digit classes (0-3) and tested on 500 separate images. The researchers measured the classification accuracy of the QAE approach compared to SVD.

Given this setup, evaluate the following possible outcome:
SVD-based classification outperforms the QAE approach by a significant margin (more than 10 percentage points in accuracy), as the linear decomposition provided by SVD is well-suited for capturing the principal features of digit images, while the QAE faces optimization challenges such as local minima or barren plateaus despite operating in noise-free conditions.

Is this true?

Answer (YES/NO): NO